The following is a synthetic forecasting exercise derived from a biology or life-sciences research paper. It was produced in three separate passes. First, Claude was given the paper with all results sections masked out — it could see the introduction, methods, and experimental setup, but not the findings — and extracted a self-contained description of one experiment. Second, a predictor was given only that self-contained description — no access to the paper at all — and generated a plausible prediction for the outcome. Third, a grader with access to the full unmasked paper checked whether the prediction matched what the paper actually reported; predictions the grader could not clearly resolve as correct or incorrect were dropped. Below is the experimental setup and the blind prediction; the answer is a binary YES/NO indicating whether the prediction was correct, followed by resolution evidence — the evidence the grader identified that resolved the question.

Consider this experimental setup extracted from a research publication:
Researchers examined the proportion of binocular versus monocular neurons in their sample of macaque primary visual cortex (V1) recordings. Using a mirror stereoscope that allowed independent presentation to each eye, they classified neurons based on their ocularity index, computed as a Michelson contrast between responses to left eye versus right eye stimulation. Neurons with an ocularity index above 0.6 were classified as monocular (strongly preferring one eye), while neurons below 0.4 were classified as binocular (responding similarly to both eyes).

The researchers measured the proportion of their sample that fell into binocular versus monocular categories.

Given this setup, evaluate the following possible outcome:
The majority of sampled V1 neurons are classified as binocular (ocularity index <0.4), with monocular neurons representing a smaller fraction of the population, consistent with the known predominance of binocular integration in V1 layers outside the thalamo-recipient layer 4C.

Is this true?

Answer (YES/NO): YES